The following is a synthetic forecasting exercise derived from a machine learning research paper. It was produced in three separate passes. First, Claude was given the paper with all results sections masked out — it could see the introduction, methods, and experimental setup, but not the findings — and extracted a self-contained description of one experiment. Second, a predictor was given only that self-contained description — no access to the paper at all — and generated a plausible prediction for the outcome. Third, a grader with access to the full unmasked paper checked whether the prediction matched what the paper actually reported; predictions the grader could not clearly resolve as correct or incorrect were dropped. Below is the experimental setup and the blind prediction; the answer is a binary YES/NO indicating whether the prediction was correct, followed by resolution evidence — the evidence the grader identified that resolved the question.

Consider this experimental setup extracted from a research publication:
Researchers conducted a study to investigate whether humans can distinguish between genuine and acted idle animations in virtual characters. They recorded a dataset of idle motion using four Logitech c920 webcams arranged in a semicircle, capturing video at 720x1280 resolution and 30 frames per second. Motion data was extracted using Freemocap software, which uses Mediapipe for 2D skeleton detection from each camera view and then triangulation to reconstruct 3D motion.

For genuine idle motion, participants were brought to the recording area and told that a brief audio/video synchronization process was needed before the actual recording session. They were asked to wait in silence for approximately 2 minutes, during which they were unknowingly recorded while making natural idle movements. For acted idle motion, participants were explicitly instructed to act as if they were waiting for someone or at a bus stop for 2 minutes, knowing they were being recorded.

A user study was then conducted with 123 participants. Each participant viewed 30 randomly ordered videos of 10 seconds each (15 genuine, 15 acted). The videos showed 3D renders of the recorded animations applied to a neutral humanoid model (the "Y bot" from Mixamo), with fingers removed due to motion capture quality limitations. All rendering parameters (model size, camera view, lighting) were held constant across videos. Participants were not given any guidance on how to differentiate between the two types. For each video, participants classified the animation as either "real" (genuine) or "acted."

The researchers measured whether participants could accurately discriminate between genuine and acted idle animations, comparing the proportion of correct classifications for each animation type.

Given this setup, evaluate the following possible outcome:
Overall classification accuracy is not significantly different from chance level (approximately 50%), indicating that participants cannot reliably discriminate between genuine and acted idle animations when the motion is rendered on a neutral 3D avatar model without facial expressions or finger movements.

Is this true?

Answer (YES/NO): YES